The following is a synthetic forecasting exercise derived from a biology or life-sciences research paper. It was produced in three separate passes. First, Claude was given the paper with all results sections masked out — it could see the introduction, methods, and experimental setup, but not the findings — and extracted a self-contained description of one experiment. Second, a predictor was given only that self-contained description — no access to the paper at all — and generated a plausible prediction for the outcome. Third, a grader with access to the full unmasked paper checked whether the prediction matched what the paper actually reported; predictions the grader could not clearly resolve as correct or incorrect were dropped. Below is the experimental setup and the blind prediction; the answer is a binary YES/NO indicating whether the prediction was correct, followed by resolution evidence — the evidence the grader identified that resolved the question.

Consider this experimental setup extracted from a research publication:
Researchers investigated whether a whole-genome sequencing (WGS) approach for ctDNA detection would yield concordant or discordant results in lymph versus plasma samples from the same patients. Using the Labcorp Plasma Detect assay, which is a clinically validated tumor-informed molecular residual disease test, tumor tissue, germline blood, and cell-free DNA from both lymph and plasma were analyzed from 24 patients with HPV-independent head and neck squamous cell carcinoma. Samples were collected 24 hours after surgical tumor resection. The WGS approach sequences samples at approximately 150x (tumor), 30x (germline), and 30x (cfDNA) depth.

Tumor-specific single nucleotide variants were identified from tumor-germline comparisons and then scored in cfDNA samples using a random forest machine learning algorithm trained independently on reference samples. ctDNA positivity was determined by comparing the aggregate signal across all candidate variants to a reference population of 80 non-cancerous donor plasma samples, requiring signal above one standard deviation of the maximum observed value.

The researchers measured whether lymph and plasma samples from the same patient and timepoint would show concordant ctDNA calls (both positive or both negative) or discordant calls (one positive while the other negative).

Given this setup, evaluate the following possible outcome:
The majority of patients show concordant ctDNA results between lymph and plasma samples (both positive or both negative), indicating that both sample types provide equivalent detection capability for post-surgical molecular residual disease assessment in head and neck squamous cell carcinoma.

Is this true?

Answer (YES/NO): NO